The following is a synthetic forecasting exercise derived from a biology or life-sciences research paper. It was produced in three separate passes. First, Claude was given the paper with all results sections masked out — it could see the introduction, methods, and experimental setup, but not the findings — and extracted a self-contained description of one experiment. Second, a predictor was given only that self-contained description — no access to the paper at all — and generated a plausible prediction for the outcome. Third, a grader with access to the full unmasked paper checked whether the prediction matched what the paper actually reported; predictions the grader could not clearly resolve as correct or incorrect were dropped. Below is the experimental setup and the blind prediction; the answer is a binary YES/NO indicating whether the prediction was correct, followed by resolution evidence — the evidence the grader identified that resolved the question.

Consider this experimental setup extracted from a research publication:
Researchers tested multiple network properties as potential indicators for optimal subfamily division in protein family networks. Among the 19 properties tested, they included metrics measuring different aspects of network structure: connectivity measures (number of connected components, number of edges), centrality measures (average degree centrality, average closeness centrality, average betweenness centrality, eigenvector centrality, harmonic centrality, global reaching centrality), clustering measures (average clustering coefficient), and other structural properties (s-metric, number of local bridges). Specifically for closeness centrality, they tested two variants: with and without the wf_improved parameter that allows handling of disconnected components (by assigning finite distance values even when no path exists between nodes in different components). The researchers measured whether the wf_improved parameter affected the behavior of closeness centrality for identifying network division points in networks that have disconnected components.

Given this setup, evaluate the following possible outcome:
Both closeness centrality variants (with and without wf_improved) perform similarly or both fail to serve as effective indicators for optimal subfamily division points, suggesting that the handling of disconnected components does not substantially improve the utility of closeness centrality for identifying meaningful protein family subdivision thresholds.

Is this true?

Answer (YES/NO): NO